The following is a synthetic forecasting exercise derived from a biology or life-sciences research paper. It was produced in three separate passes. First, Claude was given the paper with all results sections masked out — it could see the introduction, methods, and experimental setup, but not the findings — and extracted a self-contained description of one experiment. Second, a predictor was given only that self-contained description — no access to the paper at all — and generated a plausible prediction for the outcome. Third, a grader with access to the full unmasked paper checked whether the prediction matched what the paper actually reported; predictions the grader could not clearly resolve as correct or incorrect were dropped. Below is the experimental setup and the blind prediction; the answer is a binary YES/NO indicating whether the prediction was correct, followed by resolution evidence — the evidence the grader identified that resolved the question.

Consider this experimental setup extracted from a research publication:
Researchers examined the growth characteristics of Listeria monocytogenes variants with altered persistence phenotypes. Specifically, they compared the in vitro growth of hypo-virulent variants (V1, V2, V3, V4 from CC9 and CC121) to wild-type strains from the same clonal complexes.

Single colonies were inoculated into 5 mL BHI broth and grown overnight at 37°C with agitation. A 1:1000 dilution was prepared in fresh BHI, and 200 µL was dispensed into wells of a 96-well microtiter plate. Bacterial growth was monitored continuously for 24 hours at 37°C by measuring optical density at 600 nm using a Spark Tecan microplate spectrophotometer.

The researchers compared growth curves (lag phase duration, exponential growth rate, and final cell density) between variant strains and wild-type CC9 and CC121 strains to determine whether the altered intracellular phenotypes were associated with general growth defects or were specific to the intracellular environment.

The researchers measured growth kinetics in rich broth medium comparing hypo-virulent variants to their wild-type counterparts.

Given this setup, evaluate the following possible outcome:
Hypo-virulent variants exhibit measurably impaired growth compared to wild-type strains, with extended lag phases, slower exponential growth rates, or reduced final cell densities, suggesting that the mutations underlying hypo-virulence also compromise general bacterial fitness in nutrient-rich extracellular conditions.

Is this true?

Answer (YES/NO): NO